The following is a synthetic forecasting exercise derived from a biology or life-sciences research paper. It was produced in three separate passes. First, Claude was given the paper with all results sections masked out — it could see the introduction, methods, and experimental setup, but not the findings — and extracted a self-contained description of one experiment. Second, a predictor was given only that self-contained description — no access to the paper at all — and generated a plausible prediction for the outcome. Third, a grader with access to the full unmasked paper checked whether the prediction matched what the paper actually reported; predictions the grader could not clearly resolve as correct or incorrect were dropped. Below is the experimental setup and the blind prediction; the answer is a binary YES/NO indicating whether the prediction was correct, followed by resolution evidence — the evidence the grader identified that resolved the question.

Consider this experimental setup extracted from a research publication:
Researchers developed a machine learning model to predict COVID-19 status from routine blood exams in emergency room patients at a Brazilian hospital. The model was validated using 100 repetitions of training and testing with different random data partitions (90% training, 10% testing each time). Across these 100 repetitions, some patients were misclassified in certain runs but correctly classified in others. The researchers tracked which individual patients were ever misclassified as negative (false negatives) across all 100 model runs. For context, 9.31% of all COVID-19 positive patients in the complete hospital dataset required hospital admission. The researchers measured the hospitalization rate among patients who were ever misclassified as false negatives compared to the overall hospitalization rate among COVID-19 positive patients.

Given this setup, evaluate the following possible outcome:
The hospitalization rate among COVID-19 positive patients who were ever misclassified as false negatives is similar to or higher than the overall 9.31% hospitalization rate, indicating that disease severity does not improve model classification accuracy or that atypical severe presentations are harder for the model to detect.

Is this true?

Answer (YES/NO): YES